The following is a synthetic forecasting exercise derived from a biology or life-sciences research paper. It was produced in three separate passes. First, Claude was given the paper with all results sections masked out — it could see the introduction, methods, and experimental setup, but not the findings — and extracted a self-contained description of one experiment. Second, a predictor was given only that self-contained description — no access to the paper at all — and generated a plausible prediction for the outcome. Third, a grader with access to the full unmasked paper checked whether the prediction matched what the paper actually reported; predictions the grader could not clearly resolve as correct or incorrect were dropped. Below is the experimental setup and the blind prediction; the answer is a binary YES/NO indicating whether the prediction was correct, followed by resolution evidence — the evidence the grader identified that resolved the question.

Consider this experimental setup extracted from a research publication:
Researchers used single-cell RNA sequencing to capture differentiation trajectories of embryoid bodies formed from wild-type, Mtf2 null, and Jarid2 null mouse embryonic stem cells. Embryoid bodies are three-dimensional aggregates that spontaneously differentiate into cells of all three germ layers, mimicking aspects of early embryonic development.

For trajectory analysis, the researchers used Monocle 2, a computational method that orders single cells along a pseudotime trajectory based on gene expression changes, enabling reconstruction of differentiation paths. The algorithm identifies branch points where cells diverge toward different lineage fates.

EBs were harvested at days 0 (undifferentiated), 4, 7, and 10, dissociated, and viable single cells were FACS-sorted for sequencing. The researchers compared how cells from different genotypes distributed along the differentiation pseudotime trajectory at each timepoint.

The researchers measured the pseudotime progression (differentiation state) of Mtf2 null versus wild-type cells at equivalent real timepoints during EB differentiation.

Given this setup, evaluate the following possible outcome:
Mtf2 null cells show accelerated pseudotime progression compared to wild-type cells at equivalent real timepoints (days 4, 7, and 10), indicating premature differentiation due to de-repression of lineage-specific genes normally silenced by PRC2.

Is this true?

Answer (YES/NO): YES